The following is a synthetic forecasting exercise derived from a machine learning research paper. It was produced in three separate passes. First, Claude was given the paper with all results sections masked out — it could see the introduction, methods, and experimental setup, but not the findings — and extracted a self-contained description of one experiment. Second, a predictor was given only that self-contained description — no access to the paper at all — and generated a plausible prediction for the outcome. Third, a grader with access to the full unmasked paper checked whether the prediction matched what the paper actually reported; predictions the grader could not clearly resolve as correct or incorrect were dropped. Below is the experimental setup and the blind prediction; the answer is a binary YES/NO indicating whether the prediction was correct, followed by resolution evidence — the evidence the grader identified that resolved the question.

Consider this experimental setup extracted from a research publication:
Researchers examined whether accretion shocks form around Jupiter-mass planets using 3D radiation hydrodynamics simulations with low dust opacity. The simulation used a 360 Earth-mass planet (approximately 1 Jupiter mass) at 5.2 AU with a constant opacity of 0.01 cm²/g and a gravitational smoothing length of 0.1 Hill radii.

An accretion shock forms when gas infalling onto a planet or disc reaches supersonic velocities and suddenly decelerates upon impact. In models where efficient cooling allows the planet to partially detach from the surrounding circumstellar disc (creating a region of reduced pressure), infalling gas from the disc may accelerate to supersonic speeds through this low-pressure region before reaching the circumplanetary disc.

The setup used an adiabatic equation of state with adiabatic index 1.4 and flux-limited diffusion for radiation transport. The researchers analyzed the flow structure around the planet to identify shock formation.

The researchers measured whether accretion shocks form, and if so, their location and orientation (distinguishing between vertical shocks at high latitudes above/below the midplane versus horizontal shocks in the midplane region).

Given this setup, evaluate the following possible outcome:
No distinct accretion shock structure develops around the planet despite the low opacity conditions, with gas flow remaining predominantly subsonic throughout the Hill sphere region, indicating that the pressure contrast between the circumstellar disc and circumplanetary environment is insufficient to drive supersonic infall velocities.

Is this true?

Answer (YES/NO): NO